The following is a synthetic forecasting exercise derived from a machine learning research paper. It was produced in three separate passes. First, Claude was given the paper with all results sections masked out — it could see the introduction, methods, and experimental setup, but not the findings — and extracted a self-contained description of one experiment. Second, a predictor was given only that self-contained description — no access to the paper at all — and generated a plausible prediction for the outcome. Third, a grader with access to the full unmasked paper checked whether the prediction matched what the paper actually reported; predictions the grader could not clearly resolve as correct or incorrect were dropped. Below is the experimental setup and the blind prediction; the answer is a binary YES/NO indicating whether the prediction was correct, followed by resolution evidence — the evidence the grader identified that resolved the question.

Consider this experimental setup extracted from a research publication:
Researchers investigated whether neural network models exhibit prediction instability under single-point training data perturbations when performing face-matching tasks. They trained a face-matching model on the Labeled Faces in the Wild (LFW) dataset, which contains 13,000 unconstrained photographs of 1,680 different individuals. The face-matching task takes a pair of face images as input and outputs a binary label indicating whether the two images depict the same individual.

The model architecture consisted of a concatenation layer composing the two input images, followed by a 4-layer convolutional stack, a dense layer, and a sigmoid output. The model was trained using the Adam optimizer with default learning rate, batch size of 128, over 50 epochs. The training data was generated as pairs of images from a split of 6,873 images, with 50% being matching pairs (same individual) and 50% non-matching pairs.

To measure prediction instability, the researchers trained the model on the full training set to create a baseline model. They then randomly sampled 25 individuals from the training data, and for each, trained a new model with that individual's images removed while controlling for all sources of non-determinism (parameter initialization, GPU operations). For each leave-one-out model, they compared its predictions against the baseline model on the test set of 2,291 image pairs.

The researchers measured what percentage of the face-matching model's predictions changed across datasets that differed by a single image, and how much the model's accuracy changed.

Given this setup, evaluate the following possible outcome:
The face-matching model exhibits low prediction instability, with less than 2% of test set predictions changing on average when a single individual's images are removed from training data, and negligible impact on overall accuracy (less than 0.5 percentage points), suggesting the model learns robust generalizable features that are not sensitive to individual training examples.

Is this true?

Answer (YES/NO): NO